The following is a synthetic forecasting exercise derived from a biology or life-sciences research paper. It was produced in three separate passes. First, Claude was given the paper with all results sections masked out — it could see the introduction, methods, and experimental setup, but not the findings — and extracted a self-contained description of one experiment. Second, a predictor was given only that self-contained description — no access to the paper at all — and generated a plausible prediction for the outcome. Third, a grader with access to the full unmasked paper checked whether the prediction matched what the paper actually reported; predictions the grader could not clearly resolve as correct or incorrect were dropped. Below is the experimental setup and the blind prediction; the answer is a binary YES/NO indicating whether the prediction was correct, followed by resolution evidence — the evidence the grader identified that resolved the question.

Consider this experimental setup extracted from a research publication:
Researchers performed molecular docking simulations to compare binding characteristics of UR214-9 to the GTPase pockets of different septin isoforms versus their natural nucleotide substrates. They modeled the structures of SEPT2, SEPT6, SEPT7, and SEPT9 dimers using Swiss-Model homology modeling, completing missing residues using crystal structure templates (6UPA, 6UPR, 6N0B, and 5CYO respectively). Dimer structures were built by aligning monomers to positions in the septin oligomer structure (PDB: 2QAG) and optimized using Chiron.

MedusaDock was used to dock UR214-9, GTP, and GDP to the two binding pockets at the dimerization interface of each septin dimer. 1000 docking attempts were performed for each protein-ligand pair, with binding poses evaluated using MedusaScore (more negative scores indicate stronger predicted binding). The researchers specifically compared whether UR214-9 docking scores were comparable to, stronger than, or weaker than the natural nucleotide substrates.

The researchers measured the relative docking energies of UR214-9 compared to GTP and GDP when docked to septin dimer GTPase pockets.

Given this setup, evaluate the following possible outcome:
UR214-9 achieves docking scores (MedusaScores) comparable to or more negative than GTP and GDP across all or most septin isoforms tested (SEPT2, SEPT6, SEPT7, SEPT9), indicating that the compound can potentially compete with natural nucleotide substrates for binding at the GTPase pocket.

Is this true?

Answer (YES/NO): YES